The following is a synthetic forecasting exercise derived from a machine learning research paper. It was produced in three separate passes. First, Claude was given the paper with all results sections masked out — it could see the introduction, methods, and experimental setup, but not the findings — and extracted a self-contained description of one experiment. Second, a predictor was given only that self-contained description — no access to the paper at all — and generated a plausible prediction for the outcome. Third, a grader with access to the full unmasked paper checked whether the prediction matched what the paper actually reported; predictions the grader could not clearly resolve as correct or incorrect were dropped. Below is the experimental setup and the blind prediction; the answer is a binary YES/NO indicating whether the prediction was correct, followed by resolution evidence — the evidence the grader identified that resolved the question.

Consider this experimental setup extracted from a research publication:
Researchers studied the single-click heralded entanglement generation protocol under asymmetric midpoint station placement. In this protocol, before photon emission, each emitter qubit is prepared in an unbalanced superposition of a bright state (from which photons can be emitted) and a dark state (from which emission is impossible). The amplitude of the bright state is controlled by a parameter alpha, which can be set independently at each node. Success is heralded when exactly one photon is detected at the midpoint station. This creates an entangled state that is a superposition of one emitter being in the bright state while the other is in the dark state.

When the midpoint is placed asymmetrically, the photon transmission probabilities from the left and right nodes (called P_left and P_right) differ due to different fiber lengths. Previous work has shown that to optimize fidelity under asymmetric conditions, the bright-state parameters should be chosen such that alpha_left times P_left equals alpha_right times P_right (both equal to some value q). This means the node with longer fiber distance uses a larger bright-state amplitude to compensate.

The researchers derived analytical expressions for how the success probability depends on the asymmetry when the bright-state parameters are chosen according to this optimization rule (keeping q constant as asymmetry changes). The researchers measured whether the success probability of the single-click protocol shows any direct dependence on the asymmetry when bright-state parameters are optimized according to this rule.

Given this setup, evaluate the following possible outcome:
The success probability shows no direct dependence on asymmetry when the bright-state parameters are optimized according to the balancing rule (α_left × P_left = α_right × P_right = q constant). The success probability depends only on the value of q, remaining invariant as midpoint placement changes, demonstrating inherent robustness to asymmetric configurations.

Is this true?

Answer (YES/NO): YES